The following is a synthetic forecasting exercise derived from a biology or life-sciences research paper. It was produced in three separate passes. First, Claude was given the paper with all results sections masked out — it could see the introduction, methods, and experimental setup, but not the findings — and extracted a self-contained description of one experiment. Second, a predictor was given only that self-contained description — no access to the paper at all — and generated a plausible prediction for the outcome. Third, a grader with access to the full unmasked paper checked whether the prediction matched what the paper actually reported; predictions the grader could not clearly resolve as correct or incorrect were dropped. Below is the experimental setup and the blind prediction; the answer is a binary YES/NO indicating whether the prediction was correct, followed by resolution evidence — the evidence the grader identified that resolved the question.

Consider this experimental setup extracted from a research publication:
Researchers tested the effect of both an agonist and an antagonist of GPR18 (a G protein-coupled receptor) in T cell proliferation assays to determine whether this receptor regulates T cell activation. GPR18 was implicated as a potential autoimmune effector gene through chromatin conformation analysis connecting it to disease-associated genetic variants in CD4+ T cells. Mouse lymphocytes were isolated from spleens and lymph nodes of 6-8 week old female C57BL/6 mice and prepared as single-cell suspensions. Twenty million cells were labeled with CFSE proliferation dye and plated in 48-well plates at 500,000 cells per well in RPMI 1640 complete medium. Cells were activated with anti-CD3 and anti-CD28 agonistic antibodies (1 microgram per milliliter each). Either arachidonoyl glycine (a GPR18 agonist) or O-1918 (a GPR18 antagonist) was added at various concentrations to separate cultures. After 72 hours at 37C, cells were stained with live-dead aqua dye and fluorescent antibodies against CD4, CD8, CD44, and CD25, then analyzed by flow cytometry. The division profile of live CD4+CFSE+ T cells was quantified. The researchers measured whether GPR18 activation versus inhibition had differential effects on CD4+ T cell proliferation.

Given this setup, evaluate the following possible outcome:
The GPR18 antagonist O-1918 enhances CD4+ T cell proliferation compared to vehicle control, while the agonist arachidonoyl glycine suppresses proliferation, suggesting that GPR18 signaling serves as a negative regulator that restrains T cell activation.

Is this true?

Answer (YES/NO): YES